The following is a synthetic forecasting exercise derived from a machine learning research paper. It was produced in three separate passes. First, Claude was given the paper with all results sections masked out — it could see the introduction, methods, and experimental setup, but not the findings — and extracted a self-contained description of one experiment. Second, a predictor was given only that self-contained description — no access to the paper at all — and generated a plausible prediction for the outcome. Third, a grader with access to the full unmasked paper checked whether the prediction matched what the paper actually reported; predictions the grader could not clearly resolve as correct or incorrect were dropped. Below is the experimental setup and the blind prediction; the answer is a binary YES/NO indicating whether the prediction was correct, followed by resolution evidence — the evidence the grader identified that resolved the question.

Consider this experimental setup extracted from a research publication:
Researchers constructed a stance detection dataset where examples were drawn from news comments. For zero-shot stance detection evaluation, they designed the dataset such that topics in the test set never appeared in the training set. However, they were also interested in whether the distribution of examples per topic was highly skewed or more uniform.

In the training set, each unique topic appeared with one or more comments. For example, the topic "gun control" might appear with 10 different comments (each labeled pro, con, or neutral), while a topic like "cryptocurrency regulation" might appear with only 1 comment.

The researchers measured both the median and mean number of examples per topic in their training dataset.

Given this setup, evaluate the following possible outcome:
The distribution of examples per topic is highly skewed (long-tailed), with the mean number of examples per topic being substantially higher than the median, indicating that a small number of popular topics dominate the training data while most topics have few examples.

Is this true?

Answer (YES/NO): YES